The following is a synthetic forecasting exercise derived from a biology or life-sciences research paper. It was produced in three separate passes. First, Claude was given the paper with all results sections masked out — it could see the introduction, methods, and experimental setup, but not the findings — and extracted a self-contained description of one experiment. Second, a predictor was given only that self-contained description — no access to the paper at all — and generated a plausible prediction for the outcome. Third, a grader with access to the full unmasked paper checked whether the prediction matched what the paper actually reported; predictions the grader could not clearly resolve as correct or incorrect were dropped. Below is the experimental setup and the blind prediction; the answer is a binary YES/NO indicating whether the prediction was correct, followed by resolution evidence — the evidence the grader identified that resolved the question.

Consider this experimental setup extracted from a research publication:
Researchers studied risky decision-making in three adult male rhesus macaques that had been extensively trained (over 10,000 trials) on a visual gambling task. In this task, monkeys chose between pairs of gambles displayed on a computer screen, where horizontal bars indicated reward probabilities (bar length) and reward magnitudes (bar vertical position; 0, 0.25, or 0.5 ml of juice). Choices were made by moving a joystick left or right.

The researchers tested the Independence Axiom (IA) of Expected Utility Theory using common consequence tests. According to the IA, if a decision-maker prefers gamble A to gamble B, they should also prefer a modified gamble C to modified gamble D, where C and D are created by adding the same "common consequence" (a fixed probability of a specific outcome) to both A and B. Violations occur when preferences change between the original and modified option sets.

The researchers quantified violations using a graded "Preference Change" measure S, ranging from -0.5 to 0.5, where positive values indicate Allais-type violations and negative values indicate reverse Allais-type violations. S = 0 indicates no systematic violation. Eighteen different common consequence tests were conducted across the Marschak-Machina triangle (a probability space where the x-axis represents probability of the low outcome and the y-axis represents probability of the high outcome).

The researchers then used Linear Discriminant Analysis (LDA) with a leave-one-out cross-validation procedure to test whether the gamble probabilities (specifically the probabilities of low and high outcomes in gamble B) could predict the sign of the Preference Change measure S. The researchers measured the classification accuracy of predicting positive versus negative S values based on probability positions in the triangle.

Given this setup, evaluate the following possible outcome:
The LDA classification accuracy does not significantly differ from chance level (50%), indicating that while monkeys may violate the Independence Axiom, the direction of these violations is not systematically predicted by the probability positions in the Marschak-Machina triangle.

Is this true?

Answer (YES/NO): NO